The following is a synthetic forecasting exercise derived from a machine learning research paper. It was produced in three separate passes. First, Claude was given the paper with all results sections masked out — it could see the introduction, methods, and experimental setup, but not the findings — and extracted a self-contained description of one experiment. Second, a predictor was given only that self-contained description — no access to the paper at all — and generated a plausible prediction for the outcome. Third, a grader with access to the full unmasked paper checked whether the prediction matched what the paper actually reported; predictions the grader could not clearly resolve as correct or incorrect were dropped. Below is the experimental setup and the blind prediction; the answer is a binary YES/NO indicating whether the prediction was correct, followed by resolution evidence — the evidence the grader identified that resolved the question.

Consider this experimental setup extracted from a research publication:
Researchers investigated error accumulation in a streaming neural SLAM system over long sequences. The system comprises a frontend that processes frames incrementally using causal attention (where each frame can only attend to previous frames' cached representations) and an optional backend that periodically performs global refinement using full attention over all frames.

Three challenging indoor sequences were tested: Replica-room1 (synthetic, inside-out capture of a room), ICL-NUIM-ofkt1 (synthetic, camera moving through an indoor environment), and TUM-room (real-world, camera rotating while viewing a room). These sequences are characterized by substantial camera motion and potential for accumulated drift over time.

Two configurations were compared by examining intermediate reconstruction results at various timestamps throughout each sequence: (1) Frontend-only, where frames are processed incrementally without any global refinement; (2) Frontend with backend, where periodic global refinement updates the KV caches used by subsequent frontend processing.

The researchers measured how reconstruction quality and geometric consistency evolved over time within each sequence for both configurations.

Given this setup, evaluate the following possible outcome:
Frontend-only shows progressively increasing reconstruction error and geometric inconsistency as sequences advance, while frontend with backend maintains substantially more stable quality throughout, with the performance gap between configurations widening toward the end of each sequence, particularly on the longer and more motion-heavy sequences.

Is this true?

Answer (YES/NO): YES